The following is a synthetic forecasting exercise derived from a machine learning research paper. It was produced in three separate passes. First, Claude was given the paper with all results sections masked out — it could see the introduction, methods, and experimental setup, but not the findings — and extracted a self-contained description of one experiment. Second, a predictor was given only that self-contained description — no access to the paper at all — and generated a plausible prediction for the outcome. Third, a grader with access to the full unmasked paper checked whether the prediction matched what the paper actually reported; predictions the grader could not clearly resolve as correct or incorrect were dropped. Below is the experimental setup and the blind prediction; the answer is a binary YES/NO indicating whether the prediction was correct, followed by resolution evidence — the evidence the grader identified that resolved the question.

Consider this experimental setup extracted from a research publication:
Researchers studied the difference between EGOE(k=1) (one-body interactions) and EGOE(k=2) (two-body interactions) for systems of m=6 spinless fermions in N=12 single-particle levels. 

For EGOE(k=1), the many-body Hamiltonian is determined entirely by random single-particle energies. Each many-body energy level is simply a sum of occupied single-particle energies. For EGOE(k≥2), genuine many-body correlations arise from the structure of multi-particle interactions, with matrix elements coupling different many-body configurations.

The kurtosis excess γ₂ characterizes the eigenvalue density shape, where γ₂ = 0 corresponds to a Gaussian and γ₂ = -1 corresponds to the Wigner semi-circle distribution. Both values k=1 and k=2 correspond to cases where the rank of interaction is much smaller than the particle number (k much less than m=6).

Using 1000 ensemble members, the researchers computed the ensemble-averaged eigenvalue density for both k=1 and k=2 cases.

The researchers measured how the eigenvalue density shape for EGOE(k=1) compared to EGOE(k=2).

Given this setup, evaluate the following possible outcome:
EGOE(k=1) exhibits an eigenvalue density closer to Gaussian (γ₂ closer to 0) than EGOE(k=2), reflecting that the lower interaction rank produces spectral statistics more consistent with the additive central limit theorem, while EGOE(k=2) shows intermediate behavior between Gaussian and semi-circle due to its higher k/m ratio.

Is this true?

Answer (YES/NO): NO